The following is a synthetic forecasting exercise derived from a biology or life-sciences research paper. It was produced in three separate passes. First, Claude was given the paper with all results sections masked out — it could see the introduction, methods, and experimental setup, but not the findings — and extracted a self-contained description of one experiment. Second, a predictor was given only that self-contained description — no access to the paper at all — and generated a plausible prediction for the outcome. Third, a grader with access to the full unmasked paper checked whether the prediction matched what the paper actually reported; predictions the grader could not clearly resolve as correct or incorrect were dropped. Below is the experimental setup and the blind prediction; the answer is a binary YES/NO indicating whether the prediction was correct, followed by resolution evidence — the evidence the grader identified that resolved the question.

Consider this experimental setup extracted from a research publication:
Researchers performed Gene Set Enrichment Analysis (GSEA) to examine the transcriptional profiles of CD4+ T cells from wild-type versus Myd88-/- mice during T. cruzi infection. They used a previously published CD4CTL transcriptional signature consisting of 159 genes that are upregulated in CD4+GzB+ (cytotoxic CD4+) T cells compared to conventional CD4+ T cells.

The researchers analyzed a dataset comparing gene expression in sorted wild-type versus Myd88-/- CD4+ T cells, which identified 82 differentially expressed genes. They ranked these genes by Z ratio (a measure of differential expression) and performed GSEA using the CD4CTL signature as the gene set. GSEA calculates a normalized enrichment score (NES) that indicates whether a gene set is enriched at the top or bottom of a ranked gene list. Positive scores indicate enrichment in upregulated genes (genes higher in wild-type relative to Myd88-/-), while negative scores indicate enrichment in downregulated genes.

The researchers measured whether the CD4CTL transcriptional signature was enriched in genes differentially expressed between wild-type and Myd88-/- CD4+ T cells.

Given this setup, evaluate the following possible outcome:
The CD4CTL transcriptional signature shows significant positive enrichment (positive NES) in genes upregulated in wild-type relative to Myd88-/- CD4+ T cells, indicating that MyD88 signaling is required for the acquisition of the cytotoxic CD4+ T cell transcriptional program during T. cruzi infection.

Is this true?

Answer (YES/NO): YES